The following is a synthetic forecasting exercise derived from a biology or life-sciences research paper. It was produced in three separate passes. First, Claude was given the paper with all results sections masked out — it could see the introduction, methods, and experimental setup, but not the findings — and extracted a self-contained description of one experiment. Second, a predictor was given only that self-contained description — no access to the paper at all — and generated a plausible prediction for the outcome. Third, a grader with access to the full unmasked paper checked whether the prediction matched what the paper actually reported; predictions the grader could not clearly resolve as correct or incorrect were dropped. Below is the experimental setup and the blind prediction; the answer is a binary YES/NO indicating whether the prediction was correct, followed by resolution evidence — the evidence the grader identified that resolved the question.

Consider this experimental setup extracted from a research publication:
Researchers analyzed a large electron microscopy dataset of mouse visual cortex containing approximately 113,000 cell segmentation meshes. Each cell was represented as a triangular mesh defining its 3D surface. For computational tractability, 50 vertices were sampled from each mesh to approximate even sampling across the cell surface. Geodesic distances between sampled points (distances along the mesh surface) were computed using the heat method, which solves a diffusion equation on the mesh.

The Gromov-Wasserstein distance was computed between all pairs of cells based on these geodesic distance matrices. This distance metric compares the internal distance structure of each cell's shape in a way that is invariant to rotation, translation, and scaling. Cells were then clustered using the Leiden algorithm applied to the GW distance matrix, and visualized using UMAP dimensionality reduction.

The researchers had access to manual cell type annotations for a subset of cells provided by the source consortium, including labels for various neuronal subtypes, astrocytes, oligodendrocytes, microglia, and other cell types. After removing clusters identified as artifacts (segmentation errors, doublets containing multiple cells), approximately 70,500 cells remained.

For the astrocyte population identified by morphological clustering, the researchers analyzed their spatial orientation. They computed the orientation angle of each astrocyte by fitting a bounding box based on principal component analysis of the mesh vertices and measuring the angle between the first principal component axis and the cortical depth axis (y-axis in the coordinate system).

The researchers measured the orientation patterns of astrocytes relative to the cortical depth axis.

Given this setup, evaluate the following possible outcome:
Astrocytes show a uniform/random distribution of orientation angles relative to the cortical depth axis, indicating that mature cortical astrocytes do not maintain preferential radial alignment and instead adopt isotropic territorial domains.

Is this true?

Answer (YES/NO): NO